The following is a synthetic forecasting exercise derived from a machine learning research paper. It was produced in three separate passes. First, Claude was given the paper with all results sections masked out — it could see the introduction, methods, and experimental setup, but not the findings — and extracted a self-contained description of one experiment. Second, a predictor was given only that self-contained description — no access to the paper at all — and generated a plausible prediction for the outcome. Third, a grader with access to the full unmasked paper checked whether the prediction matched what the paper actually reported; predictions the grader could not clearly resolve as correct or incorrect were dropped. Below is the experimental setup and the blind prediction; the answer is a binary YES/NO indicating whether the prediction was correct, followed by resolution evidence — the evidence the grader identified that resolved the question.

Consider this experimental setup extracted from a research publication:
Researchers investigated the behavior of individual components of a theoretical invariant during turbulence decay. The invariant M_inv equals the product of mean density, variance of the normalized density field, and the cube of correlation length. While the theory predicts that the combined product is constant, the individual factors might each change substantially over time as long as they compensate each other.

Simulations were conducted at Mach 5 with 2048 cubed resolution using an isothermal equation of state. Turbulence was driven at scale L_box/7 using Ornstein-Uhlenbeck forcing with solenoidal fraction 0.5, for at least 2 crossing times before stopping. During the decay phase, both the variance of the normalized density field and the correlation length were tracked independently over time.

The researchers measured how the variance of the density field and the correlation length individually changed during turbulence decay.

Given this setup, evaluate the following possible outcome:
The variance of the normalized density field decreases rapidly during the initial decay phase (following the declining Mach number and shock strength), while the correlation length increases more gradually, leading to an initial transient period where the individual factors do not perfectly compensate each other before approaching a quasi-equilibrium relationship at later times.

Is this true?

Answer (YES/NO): NO